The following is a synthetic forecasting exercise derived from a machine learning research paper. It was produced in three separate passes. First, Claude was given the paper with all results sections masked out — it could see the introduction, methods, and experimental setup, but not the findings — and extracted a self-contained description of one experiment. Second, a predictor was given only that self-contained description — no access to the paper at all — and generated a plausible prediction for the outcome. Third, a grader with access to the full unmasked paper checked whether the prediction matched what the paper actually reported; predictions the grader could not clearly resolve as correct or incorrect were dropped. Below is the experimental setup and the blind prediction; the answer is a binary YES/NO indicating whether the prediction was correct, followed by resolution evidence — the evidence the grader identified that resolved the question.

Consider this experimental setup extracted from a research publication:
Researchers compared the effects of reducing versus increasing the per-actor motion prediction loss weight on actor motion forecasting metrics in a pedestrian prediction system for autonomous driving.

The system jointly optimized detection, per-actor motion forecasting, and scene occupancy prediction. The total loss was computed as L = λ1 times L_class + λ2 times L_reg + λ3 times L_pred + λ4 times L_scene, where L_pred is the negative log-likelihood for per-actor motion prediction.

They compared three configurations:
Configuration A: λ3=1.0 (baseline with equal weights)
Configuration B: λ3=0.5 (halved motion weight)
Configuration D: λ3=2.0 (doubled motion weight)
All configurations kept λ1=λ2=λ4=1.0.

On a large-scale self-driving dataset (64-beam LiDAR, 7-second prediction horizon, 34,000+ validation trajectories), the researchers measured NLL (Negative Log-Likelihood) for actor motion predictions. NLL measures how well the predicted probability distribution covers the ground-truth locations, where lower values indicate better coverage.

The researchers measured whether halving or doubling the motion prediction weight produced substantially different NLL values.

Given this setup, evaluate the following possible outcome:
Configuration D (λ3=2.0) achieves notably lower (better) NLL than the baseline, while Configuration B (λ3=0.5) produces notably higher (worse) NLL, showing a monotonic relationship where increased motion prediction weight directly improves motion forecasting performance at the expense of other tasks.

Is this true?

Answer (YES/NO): NO